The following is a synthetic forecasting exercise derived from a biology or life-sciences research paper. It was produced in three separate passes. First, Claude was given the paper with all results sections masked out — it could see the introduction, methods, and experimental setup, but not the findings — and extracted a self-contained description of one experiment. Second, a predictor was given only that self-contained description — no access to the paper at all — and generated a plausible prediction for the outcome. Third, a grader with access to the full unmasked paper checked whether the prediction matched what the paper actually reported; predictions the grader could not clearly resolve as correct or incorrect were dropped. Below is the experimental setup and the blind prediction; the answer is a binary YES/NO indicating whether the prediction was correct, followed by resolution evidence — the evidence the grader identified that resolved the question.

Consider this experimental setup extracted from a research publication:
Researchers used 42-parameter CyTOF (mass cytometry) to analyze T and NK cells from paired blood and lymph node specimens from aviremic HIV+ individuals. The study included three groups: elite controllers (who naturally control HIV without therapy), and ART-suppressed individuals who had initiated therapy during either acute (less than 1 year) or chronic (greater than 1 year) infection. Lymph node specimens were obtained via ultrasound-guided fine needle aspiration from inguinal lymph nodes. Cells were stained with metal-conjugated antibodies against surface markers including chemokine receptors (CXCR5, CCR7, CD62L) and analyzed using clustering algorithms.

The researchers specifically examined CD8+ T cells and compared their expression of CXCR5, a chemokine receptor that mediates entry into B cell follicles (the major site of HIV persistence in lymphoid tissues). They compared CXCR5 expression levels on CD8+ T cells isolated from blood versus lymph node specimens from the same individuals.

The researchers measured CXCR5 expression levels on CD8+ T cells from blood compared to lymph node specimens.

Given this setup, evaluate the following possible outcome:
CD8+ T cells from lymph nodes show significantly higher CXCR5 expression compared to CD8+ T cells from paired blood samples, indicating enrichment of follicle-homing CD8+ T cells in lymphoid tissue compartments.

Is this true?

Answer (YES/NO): YES